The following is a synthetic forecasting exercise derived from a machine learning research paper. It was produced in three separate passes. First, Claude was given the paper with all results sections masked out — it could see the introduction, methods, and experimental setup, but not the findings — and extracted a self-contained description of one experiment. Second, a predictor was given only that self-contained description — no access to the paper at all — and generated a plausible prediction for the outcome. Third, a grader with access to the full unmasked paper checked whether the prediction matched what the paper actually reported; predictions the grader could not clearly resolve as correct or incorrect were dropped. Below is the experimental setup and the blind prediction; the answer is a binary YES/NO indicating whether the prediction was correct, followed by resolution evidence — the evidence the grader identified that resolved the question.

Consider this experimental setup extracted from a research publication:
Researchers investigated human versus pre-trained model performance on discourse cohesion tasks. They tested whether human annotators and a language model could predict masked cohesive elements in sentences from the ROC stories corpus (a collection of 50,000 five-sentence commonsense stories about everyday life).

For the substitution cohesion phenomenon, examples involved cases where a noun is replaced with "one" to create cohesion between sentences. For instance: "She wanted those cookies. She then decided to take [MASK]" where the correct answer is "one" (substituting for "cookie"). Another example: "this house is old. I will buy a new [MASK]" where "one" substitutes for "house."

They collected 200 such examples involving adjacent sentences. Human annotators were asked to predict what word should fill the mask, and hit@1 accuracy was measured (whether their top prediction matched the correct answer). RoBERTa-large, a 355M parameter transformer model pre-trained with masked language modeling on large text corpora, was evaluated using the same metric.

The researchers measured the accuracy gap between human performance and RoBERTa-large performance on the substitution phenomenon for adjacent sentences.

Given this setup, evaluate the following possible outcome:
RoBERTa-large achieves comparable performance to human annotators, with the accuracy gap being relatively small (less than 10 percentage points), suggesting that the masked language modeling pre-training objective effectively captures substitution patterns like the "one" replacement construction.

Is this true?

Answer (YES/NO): NO